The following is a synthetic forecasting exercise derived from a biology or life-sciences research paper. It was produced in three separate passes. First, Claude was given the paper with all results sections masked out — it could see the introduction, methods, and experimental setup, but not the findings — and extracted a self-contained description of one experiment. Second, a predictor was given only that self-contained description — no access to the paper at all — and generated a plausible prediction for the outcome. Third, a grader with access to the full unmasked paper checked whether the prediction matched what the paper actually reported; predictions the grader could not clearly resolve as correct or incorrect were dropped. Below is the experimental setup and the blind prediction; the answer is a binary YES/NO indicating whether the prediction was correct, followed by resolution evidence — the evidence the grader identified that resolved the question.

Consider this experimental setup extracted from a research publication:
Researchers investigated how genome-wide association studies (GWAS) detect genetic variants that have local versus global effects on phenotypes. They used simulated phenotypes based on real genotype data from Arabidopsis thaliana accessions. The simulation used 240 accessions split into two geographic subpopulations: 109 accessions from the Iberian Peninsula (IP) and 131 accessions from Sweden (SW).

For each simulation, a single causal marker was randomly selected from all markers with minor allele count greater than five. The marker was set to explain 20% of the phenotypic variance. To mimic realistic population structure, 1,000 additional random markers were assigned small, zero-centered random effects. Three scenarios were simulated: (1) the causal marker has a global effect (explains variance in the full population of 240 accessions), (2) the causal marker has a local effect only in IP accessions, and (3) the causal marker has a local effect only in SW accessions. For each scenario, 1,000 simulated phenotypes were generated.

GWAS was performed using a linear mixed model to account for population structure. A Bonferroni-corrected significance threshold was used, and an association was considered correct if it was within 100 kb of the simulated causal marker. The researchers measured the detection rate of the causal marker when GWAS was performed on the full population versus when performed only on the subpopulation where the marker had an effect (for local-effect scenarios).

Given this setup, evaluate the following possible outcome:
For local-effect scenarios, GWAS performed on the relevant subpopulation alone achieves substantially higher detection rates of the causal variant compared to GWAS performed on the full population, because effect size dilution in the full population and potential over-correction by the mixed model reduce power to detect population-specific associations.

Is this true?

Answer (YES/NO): NO